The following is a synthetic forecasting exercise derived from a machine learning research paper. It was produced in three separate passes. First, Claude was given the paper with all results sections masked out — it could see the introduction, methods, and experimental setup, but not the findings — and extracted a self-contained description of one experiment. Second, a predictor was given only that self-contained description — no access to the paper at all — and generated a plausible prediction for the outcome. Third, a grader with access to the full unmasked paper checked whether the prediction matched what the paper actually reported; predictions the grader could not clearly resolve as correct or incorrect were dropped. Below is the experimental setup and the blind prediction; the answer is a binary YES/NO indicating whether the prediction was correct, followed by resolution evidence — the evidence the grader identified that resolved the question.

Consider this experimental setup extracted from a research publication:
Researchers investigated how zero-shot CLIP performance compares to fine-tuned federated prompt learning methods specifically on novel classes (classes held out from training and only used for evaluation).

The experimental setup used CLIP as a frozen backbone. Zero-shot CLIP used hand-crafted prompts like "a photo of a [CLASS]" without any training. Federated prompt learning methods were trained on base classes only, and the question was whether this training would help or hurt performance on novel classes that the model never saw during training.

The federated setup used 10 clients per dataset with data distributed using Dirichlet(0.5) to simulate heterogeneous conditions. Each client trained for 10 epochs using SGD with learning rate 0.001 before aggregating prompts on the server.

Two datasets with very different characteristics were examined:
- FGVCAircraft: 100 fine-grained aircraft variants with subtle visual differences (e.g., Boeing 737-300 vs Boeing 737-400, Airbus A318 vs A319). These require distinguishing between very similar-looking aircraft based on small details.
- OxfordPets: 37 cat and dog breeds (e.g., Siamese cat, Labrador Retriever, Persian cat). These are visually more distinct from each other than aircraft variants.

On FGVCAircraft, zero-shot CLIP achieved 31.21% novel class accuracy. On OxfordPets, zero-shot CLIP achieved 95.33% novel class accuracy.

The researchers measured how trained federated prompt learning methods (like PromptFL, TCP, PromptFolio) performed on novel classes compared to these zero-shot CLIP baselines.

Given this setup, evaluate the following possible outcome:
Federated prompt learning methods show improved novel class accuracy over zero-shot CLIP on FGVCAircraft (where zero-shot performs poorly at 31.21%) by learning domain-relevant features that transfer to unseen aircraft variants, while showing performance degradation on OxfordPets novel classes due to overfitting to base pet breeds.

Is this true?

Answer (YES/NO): NO